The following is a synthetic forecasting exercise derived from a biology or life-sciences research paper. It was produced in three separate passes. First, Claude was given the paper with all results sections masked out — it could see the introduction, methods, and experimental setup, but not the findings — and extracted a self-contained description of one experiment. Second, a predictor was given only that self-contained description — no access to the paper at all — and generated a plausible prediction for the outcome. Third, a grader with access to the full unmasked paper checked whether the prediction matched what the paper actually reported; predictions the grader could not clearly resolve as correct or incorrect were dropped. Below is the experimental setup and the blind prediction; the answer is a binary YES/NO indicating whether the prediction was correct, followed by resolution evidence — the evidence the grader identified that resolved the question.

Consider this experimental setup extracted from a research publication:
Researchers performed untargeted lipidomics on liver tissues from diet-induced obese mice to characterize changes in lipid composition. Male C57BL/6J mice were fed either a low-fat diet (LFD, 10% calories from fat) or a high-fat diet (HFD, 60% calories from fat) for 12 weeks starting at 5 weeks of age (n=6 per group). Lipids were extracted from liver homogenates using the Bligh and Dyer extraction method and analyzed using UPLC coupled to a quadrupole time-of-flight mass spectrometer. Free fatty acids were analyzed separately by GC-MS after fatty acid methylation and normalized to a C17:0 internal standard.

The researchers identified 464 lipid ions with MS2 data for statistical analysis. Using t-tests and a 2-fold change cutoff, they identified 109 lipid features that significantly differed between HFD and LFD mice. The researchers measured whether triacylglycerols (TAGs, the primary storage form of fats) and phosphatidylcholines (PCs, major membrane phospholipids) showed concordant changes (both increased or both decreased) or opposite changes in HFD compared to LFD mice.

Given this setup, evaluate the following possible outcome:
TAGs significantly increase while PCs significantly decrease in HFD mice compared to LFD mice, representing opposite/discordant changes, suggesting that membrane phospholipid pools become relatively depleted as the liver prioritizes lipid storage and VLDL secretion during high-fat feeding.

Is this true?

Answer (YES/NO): YES